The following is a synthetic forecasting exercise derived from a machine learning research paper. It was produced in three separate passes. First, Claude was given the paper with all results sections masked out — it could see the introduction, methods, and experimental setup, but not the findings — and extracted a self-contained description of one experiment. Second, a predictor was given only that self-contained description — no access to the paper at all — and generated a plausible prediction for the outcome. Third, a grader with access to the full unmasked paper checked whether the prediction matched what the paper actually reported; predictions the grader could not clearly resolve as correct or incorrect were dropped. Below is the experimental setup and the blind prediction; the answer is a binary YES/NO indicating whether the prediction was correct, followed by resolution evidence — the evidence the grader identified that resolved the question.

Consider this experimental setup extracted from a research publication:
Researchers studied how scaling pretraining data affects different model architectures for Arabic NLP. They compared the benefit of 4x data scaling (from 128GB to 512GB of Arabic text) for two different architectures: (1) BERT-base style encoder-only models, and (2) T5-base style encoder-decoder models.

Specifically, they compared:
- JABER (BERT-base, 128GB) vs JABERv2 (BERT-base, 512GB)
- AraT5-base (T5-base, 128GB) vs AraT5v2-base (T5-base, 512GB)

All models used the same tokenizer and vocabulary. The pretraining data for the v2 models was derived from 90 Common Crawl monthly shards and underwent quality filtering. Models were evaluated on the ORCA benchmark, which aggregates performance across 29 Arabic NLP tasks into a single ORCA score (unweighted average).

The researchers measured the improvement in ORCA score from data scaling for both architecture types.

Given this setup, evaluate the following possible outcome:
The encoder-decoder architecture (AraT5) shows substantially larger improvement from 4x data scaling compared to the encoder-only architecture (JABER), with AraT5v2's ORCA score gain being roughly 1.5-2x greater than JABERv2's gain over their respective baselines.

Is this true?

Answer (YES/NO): NO